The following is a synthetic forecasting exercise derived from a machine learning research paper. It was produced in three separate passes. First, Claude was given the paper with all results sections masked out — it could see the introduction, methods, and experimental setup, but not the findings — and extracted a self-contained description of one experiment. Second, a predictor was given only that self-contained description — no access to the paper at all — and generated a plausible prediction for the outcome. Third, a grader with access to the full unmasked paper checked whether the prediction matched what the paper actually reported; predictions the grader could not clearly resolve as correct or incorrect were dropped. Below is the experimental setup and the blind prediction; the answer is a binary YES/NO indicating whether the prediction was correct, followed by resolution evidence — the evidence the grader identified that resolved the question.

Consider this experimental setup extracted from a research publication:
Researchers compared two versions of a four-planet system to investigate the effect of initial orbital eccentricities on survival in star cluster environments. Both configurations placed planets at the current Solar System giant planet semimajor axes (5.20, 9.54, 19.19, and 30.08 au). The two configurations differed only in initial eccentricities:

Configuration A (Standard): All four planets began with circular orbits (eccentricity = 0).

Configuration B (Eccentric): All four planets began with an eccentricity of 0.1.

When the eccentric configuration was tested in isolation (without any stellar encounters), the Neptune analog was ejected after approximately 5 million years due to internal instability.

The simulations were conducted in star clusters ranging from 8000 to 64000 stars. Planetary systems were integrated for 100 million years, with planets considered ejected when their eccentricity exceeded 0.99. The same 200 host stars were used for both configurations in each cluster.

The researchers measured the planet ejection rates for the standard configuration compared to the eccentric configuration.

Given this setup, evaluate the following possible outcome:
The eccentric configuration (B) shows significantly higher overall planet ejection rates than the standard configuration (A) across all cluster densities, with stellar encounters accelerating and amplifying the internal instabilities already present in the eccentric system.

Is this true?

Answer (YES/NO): YES